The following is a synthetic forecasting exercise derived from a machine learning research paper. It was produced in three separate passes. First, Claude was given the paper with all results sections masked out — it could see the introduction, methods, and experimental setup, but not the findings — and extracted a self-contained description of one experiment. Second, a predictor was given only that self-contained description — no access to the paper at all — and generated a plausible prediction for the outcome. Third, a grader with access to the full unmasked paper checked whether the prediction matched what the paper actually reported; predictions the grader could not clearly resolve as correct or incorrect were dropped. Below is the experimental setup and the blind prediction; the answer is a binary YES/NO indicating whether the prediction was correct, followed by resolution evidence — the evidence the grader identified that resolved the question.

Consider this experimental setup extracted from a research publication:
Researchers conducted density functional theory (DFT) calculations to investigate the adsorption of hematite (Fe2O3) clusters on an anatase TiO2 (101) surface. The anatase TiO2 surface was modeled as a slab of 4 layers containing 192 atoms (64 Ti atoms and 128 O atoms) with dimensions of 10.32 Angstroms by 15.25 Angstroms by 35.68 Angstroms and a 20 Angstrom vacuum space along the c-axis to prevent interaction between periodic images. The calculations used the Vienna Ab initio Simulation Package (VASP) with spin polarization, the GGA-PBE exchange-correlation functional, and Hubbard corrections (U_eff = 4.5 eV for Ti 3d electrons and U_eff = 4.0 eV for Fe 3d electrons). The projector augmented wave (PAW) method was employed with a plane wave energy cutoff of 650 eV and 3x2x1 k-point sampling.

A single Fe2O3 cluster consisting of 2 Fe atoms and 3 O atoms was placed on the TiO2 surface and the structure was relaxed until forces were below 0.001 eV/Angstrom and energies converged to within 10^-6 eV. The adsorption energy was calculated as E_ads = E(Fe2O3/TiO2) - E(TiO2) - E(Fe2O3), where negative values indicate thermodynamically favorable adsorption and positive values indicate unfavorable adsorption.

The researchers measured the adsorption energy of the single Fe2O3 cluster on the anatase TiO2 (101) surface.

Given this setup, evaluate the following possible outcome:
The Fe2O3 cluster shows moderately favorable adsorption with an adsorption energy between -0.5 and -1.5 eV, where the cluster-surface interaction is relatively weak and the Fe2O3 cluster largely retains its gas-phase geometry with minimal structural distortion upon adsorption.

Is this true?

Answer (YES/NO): NO